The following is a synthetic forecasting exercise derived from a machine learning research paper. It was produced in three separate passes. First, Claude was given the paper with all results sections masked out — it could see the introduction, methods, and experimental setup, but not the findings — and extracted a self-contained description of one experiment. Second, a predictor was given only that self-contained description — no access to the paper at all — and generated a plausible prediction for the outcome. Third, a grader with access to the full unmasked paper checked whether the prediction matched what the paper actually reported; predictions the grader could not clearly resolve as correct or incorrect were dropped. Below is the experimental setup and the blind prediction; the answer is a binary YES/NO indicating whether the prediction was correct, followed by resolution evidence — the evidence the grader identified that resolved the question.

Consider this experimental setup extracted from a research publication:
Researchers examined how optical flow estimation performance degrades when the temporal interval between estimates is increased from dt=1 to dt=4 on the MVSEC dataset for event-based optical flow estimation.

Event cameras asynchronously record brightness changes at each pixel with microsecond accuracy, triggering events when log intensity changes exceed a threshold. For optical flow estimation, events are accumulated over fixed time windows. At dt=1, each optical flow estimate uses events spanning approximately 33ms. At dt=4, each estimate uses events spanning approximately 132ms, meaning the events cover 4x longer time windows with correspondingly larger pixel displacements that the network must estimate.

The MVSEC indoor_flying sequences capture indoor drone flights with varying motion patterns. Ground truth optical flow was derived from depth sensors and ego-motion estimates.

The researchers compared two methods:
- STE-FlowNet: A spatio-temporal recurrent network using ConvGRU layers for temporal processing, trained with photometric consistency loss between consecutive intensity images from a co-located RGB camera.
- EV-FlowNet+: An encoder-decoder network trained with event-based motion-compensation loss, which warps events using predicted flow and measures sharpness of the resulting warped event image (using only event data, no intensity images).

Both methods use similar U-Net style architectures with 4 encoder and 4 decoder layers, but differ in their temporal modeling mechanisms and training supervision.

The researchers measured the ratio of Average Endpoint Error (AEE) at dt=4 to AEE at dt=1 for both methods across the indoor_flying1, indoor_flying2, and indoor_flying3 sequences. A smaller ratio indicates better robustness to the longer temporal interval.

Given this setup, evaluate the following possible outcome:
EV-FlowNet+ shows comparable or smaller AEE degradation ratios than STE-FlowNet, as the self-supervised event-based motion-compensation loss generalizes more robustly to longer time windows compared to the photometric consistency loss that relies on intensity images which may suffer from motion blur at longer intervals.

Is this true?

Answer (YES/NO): NO